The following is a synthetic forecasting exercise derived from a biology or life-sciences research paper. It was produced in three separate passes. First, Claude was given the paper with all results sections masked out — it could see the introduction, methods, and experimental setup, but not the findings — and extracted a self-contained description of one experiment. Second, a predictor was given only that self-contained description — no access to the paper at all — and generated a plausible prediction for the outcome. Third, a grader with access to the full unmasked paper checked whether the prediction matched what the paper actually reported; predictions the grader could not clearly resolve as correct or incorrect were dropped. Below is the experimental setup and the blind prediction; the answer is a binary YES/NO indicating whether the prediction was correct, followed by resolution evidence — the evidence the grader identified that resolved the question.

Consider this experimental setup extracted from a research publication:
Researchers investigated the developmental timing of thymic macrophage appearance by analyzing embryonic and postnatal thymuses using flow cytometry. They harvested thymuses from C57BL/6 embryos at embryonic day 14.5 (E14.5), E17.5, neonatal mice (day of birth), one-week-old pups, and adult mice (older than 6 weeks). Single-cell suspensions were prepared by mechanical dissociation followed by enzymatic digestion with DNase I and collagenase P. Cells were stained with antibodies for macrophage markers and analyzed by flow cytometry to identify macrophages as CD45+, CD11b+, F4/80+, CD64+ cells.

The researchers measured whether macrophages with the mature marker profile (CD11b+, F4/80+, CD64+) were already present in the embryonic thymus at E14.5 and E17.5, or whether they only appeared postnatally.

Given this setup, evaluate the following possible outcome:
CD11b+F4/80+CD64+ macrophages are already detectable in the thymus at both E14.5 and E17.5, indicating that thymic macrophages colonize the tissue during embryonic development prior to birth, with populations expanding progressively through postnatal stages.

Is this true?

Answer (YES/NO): YES